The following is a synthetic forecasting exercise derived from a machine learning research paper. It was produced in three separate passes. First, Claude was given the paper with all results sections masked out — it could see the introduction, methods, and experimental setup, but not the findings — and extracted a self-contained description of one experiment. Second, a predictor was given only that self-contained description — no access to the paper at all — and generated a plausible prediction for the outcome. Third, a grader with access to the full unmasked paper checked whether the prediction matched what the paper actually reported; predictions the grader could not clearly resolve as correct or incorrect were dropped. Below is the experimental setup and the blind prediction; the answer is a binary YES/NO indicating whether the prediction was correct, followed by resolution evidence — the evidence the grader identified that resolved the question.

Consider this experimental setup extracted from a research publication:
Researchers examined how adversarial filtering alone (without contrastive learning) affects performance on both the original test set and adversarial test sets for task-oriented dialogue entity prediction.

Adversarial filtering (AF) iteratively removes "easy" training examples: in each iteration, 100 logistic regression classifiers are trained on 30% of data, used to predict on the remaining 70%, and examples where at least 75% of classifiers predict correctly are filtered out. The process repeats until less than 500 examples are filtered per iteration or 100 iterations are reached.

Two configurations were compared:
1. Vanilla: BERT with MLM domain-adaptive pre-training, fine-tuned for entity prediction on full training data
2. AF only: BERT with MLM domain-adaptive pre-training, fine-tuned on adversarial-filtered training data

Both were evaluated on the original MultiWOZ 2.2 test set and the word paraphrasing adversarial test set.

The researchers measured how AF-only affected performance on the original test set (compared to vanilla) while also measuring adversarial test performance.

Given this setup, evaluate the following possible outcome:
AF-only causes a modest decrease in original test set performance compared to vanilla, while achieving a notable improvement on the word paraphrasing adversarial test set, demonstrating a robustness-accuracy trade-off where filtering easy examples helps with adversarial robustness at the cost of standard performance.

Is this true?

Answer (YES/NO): YES